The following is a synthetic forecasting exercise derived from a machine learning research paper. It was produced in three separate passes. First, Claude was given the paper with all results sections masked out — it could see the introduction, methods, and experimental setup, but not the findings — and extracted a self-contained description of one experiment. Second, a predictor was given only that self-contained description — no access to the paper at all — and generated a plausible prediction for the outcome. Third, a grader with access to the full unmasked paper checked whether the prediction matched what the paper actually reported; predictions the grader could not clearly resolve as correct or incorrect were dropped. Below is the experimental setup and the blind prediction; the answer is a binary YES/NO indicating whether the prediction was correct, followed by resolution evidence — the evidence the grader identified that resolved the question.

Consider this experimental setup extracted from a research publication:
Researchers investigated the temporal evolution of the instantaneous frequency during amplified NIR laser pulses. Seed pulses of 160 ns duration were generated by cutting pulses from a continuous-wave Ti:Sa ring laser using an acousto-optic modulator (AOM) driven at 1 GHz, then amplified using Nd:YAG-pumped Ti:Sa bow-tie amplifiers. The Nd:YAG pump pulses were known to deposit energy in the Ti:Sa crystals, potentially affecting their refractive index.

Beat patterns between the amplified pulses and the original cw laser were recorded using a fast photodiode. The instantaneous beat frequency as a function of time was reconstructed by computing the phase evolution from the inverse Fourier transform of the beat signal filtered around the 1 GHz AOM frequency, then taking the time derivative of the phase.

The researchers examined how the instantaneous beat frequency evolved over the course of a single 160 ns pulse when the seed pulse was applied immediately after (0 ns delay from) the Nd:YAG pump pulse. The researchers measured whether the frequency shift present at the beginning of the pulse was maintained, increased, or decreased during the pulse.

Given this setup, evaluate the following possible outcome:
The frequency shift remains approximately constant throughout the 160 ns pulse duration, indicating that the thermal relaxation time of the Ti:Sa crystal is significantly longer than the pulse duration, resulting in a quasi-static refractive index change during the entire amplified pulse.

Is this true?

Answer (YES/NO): NO